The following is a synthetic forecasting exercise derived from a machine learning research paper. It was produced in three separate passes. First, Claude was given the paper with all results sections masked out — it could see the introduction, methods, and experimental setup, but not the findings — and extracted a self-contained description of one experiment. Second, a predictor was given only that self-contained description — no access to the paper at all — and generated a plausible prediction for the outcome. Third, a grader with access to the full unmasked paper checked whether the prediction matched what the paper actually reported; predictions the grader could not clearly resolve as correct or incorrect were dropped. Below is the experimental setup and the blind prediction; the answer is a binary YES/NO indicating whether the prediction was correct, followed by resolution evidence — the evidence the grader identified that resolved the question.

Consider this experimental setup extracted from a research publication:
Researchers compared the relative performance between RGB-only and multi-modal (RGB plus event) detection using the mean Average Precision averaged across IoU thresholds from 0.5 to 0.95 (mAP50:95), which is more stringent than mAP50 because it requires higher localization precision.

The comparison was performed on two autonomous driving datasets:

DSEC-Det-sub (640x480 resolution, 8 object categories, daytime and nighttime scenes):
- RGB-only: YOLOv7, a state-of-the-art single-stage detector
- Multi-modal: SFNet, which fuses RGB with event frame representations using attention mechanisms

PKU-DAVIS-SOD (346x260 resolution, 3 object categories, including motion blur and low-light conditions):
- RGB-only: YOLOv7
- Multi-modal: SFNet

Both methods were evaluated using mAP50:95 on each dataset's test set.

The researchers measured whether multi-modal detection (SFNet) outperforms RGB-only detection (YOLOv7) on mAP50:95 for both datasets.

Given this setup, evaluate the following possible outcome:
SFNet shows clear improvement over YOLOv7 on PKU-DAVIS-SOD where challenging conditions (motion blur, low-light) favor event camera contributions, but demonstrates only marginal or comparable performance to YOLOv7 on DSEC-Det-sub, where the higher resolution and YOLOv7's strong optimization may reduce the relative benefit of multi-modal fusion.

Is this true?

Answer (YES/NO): NO